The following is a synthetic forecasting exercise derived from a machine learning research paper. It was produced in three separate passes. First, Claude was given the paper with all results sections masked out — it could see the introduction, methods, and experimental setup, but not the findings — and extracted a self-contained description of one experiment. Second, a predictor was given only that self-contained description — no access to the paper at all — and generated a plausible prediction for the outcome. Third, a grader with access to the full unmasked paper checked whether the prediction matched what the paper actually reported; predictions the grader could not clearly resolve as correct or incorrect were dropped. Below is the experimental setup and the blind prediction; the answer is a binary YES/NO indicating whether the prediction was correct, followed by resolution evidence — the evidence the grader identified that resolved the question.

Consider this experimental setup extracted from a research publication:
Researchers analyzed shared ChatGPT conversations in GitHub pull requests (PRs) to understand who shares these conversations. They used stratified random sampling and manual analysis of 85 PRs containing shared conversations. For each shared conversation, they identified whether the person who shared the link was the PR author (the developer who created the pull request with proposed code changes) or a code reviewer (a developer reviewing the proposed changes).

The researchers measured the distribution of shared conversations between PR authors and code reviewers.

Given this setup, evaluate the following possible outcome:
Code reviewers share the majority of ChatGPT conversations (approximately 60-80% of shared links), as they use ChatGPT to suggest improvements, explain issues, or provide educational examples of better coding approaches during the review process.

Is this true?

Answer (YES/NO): NO